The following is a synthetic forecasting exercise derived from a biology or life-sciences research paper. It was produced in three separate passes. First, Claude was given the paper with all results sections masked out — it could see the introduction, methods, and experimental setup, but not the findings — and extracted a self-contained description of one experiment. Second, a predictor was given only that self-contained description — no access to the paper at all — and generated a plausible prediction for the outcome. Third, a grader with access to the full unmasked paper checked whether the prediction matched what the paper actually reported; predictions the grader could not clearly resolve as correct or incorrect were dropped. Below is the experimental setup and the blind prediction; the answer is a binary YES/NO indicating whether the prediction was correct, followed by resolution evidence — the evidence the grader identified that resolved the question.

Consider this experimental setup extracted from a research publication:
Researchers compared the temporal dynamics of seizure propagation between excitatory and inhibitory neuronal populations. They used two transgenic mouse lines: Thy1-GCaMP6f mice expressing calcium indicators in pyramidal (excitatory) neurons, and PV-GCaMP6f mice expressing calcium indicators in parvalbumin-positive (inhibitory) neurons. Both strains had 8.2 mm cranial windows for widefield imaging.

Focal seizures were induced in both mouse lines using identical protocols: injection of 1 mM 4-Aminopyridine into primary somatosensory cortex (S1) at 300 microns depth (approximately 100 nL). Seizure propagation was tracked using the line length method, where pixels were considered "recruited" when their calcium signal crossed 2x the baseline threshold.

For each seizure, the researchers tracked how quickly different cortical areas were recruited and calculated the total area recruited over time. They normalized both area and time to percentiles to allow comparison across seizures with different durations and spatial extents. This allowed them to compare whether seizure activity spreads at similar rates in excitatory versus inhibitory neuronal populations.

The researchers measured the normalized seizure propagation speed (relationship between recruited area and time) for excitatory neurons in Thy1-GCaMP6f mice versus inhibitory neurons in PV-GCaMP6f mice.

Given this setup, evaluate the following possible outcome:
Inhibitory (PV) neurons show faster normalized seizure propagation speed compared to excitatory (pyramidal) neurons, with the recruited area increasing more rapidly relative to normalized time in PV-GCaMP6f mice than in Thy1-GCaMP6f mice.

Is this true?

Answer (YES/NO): NO